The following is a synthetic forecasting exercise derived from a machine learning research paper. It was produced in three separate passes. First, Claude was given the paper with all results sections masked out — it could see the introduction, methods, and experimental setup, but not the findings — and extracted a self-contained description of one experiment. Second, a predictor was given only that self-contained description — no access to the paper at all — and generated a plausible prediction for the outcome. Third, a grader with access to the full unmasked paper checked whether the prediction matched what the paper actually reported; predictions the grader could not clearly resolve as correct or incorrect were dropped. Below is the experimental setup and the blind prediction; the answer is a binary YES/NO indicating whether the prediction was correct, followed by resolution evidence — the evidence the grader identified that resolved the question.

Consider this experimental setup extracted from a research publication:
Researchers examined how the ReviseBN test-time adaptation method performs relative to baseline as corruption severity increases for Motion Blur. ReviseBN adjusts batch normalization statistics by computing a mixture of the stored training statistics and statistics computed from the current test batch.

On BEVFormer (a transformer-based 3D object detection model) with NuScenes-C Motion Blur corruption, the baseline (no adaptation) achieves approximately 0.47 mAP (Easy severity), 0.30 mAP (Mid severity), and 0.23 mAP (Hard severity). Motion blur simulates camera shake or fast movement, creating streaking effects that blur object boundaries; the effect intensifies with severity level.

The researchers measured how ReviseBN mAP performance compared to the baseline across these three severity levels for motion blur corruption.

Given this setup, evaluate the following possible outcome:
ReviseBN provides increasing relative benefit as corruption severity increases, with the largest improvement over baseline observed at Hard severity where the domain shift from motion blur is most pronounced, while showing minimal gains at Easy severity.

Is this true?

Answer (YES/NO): NO